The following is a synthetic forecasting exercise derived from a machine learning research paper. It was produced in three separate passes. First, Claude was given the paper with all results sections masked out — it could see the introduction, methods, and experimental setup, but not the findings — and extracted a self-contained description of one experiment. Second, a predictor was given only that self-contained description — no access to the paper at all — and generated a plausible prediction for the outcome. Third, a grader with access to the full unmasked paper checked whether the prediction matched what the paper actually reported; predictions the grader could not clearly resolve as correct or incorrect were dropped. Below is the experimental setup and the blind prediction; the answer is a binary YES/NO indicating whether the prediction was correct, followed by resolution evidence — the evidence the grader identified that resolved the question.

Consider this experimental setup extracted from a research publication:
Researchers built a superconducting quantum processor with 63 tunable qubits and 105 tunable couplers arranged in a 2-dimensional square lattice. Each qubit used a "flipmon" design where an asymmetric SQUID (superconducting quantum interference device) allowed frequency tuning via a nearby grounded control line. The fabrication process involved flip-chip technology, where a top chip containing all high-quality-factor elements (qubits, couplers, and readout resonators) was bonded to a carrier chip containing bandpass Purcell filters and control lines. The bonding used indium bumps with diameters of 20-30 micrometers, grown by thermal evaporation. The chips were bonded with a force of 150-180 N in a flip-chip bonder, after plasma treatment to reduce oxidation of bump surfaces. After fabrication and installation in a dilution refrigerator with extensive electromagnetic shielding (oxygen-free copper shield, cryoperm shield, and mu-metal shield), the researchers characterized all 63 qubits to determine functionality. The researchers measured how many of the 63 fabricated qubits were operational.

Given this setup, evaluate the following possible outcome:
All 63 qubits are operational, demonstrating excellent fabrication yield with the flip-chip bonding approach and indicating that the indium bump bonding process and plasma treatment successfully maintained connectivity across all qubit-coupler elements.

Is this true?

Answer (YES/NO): NO